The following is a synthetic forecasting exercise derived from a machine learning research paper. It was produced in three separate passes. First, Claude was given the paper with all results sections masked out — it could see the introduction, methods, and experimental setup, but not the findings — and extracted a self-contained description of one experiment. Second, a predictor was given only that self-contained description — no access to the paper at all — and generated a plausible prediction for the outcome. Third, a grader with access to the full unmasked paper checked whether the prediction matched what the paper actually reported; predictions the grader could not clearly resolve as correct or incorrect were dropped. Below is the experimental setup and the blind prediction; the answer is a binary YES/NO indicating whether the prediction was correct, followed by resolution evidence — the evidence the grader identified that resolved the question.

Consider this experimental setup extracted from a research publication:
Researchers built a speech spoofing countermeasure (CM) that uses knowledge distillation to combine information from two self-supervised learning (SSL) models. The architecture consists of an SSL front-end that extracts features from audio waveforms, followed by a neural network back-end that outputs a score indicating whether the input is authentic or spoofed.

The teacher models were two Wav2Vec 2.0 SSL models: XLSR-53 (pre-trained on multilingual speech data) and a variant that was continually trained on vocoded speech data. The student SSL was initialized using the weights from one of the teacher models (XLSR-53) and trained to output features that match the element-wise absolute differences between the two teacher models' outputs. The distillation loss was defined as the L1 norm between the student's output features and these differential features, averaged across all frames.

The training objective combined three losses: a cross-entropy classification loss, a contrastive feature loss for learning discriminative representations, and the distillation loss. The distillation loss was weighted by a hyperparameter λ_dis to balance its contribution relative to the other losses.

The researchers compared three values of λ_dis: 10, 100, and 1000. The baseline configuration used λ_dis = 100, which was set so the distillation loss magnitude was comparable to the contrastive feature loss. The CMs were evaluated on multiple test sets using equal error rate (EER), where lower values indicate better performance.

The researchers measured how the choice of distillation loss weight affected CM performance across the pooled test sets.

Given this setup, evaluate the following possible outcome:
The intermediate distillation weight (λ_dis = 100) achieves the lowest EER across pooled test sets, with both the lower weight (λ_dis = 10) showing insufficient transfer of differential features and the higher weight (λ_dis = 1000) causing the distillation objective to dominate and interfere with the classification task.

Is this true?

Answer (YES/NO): YES